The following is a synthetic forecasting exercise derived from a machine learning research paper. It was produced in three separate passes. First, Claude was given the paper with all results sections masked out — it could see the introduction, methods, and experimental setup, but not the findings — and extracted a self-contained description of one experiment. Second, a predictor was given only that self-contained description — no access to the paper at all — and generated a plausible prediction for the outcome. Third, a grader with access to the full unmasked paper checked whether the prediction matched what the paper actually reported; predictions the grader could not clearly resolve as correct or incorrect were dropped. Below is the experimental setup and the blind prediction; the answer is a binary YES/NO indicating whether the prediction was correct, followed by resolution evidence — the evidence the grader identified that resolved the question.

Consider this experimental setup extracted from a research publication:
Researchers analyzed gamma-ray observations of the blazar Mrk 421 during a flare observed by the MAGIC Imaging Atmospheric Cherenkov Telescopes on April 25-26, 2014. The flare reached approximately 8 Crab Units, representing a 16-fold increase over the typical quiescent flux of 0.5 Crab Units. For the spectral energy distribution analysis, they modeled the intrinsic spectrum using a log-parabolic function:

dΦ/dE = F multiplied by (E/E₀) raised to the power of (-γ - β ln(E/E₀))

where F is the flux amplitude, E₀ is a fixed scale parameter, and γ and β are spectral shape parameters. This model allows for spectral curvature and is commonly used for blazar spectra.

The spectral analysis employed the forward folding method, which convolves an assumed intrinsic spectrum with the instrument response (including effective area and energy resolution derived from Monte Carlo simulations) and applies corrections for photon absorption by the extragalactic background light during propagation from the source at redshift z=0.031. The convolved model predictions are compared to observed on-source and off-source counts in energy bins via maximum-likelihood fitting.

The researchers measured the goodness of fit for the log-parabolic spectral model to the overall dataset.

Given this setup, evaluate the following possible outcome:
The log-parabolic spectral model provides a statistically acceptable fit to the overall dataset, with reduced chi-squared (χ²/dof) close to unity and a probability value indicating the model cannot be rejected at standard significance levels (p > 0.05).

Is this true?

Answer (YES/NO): YES